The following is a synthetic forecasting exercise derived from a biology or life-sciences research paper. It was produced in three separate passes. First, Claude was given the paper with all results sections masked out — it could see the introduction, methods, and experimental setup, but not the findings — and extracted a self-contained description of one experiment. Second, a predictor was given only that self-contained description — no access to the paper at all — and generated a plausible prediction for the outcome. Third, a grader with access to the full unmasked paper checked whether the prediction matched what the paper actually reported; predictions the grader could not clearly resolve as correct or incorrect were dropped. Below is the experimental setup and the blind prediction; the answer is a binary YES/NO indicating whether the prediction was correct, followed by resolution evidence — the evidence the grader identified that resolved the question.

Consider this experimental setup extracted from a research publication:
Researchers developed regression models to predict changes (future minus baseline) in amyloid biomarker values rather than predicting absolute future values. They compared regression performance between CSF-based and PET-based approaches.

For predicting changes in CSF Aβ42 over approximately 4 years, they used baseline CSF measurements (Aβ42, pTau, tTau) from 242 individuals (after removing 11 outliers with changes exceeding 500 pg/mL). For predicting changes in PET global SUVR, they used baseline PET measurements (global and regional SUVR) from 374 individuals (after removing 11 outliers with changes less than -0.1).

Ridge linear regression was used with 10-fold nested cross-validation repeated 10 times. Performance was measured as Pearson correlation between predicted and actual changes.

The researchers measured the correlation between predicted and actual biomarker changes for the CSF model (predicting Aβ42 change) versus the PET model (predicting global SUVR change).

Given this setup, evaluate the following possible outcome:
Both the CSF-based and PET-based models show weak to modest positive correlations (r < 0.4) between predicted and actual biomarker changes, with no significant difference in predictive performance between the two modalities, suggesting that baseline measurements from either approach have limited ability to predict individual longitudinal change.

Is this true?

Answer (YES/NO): NO